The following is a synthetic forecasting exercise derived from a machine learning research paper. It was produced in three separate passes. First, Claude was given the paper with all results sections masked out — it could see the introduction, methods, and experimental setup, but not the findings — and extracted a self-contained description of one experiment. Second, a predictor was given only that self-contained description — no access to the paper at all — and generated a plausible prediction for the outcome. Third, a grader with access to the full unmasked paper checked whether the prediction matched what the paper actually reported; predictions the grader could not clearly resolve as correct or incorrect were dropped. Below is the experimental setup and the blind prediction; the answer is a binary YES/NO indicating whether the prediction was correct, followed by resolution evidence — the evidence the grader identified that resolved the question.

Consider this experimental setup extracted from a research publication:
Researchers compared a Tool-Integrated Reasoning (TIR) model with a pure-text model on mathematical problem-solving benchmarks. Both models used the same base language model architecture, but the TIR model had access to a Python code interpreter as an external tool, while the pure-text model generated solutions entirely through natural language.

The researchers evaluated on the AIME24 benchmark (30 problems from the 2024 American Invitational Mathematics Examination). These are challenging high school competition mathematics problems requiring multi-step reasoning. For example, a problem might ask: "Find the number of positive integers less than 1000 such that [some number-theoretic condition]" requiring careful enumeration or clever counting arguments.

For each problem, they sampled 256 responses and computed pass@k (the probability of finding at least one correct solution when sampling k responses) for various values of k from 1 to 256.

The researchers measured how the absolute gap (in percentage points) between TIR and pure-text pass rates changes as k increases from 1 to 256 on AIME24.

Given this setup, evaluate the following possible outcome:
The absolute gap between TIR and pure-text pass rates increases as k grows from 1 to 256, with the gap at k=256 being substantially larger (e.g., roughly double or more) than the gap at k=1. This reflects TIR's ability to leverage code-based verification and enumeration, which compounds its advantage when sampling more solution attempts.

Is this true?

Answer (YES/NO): NO